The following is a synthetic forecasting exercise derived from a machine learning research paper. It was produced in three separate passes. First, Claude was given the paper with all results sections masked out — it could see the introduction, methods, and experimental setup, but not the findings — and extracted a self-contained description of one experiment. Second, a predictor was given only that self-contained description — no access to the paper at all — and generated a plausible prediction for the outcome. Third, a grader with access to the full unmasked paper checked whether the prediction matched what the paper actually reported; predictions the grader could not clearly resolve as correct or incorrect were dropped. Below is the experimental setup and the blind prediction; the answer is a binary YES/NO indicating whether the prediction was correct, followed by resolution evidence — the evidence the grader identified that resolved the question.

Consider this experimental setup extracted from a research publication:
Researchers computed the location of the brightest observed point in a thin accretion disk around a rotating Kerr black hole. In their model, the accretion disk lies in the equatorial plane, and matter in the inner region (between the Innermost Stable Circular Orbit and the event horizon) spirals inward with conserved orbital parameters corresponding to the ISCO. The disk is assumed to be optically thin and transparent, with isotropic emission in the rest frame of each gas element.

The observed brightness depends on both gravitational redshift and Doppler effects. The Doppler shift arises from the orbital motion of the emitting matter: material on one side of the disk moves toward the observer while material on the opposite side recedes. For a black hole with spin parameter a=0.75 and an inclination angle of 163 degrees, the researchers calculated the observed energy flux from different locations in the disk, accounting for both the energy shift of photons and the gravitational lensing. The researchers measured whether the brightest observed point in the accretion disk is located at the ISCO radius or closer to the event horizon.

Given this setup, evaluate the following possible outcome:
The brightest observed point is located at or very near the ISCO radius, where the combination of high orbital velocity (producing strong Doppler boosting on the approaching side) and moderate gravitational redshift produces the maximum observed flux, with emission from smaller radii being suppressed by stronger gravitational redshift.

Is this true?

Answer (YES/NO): YES